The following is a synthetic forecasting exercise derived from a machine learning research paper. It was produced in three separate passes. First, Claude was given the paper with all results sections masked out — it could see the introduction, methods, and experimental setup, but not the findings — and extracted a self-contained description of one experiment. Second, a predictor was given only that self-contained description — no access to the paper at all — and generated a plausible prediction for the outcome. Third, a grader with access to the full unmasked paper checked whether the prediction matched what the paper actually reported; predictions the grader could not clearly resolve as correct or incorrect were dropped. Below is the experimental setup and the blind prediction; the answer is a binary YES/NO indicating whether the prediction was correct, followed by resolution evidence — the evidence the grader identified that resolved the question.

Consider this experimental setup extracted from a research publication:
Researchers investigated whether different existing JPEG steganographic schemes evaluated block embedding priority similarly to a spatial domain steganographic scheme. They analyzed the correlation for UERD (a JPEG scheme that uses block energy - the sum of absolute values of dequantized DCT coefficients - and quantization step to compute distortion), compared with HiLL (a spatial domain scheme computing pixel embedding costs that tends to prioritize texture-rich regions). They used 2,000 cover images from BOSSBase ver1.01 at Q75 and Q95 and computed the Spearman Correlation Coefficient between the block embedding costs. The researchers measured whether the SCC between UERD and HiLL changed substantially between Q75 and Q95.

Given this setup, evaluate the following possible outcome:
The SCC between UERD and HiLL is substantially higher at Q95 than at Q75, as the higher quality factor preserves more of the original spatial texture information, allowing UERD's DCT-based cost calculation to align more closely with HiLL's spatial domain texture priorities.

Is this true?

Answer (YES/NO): NO